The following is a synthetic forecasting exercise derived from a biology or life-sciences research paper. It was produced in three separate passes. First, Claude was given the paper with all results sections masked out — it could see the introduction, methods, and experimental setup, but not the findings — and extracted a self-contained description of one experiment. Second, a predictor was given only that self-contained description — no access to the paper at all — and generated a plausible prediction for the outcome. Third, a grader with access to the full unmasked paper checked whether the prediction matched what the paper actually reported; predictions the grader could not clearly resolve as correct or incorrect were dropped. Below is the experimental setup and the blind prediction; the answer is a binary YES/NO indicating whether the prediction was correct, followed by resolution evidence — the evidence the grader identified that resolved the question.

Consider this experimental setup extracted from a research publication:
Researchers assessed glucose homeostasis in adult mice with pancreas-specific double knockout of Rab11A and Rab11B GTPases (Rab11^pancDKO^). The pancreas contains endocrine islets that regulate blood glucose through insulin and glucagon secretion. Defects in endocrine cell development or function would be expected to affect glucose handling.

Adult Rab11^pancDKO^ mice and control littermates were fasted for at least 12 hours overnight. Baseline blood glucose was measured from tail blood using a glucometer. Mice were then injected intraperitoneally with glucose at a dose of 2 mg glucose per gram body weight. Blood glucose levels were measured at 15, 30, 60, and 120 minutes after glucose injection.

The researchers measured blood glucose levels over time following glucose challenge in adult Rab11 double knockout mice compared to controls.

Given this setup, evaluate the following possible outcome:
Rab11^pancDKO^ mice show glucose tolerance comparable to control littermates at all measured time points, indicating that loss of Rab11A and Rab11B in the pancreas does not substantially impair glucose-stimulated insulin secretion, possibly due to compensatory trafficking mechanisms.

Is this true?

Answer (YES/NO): NO